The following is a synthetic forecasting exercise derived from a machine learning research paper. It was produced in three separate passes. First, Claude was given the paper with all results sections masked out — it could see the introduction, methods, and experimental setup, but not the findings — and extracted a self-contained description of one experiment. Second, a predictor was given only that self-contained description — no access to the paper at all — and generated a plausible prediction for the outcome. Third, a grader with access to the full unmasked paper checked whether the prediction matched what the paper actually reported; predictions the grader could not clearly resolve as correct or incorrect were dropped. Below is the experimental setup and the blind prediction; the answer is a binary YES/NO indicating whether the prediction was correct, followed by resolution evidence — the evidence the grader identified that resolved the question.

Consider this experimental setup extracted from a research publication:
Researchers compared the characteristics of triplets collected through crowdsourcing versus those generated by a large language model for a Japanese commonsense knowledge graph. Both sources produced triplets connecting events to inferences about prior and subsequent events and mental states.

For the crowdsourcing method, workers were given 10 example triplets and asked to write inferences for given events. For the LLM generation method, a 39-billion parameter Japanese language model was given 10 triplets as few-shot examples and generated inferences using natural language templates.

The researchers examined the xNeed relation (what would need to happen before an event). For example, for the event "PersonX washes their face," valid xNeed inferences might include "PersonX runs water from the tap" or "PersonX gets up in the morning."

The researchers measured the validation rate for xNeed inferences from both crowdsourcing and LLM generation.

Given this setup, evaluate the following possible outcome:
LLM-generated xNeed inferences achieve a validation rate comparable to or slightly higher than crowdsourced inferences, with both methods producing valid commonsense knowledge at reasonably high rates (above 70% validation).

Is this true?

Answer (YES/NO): YES